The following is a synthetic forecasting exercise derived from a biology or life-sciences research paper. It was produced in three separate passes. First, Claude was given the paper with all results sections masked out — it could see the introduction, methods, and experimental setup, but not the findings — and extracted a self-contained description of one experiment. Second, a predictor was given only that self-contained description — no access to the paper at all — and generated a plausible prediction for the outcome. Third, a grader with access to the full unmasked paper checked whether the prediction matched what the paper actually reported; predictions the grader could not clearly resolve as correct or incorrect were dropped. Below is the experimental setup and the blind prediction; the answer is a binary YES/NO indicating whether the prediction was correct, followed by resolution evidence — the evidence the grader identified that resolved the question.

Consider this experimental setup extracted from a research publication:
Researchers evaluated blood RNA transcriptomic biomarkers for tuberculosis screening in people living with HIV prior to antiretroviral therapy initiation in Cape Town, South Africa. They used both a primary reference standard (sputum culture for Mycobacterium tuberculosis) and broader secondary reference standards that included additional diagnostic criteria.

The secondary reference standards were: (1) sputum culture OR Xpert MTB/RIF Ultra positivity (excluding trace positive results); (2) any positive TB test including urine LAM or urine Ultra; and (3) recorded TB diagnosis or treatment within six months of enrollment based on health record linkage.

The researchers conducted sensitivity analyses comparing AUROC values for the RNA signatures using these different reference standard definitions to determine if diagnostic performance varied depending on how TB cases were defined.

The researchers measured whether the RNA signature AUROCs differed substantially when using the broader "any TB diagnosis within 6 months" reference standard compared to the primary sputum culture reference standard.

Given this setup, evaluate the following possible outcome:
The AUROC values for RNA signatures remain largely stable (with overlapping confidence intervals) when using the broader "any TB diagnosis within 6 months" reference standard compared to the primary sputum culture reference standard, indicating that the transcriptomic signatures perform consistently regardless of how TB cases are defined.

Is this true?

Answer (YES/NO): YES